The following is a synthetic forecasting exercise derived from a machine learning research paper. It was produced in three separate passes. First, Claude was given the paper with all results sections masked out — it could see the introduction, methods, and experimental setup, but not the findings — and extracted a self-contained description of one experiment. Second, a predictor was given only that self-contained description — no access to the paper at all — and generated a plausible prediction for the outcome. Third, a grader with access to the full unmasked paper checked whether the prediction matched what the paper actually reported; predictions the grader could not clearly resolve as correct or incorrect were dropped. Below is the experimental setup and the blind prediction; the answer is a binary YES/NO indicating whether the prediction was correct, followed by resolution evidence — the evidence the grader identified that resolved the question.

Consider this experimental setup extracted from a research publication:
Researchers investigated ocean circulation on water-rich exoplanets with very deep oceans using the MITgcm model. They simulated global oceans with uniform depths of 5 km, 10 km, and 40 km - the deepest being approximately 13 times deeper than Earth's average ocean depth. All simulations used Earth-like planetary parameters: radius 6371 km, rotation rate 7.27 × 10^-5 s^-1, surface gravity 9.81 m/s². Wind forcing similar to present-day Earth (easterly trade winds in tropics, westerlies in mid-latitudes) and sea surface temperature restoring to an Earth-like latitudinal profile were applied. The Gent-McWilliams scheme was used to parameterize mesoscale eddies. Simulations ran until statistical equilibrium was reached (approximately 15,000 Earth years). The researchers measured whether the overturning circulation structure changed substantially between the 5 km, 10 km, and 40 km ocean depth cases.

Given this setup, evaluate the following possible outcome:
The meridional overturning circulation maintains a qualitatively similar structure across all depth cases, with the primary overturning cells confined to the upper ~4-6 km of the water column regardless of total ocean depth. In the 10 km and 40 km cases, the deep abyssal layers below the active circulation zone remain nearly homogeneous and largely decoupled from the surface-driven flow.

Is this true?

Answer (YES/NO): NO